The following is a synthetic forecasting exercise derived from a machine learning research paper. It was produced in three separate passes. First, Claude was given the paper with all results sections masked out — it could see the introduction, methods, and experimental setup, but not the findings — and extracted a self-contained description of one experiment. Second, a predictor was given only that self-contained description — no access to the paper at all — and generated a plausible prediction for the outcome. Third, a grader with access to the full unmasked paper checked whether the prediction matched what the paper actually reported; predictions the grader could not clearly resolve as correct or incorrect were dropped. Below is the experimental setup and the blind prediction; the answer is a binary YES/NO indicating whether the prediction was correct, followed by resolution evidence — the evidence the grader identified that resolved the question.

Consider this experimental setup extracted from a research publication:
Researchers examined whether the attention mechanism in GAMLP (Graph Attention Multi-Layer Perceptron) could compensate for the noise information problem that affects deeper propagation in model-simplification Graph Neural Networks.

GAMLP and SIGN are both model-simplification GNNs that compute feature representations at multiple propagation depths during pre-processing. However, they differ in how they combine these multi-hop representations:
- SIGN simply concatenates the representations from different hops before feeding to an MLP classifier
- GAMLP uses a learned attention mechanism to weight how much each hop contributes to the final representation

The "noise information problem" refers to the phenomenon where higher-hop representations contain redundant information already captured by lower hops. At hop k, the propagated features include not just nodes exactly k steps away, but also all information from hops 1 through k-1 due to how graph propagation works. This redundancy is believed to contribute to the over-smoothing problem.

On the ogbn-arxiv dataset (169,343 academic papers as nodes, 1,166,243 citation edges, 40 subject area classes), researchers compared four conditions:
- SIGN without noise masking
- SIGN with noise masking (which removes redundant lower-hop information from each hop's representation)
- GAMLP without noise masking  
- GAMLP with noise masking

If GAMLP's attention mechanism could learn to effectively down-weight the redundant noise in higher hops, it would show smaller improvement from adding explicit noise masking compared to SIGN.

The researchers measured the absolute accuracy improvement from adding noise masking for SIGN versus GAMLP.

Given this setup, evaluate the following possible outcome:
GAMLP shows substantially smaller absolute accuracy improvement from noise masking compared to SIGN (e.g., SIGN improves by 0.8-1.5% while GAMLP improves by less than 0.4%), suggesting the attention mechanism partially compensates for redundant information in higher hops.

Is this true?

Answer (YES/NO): NO